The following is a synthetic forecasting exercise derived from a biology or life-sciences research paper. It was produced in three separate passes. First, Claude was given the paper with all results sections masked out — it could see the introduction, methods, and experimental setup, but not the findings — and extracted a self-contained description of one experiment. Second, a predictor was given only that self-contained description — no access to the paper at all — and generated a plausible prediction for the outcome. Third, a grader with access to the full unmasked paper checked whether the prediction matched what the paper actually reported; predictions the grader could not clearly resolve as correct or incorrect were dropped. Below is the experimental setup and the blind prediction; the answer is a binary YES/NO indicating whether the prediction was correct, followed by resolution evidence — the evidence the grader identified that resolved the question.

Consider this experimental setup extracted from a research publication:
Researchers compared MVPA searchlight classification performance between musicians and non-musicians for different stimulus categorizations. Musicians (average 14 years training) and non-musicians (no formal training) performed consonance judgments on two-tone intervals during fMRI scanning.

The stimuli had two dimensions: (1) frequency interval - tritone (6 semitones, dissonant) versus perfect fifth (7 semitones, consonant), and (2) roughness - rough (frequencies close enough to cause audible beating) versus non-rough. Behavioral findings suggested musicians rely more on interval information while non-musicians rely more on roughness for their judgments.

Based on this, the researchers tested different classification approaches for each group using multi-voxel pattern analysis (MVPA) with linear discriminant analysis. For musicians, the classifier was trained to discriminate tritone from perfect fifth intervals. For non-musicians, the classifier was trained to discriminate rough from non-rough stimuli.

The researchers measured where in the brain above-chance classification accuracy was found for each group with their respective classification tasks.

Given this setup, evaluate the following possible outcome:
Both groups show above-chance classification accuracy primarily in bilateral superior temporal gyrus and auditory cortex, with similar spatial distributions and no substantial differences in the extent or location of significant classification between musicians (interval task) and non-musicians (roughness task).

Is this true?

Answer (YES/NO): NO